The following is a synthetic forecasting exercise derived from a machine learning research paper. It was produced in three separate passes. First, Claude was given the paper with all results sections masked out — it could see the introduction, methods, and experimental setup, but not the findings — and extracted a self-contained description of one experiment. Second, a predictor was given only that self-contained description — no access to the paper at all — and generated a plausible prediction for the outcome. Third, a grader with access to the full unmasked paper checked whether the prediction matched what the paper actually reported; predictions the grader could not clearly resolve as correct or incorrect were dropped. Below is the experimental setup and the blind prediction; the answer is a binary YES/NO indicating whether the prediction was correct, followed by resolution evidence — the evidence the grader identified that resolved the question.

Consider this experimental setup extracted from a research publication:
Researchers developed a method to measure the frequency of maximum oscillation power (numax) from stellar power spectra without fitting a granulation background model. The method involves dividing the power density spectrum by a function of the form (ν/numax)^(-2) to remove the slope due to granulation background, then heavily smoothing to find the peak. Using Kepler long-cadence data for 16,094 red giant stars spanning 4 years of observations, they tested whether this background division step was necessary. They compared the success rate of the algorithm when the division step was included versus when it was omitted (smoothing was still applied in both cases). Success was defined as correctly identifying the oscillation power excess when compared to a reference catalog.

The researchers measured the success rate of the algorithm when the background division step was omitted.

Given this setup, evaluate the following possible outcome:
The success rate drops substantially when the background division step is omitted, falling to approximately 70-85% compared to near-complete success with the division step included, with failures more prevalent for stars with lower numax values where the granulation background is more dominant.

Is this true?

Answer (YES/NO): YES